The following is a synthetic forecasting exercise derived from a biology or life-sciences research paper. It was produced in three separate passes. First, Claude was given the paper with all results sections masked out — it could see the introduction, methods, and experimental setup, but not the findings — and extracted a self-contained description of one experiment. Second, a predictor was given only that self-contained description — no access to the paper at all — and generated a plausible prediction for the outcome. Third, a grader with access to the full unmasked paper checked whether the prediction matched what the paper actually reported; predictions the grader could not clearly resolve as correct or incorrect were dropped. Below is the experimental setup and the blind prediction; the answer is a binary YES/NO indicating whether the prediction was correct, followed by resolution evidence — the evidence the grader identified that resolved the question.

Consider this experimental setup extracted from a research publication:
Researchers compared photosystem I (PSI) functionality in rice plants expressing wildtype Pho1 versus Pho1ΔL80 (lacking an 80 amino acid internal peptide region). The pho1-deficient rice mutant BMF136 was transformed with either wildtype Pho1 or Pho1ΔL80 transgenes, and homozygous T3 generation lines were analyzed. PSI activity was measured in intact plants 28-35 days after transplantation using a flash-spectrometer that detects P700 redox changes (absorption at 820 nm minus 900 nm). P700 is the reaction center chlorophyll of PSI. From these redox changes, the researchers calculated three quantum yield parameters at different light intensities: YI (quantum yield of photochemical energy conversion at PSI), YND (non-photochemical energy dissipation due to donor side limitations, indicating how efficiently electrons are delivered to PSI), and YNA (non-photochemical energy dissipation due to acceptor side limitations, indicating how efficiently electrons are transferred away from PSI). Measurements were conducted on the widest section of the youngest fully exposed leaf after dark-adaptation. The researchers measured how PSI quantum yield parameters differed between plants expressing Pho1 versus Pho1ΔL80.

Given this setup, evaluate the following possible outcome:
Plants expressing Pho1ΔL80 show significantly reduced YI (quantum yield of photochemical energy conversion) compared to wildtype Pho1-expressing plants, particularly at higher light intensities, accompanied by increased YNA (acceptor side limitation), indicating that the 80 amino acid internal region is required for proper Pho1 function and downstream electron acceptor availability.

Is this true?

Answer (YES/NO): NO